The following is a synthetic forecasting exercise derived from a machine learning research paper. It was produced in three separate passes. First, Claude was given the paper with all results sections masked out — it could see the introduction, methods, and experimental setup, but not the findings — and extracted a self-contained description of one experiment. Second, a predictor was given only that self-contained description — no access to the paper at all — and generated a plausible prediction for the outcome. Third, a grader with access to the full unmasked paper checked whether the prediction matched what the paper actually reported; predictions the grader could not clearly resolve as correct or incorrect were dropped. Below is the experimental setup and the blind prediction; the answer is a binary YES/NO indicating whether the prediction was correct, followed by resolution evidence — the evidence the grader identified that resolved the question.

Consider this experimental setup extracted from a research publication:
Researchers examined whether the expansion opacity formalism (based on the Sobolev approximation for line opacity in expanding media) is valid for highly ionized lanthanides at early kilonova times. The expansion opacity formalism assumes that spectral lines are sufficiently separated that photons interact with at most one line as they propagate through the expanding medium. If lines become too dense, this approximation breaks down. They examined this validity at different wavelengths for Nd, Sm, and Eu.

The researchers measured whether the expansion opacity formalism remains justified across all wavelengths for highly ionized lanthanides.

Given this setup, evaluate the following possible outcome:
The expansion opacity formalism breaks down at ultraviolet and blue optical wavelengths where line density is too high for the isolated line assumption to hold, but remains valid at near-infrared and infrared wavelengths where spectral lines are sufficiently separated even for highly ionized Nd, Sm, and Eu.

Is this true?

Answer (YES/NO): NO